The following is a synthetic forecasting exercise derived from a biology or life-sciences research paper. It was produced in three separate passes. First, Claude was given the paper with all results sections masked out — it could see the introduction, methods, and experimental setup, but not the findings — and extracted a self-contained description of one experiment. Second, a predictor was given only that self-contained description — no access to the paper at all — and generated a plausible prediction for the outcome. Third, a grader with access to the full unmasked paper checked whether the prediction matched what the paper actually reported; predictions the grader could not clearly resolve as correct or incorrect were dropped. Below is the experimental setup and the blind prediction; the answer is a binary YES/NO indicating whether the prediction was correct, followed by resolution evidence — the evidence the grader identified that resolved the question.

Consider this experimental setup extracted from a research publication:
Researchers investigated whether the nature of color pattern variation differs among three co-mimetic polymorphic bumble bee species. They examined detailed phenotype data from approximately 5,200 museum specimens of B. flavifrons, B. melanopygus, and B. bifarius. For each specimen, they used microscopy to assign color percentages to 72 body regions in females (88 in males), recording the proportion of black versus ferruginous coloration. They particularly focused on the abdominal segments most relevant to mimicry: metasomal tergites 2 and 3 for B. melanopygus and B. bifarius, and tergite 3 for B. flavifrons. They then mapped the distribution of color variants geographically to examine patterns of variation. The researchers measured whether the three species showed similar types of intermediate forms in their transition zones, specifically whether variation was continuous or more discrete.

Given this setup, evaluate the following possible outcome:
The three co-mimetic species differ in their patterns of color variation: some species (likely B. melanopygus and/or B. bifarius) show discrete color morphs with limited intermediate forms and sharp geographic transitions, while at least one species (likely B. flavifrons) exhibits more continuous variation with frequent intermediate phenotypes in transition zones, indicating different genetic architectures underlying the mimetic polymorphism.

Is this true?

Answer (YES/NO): NO